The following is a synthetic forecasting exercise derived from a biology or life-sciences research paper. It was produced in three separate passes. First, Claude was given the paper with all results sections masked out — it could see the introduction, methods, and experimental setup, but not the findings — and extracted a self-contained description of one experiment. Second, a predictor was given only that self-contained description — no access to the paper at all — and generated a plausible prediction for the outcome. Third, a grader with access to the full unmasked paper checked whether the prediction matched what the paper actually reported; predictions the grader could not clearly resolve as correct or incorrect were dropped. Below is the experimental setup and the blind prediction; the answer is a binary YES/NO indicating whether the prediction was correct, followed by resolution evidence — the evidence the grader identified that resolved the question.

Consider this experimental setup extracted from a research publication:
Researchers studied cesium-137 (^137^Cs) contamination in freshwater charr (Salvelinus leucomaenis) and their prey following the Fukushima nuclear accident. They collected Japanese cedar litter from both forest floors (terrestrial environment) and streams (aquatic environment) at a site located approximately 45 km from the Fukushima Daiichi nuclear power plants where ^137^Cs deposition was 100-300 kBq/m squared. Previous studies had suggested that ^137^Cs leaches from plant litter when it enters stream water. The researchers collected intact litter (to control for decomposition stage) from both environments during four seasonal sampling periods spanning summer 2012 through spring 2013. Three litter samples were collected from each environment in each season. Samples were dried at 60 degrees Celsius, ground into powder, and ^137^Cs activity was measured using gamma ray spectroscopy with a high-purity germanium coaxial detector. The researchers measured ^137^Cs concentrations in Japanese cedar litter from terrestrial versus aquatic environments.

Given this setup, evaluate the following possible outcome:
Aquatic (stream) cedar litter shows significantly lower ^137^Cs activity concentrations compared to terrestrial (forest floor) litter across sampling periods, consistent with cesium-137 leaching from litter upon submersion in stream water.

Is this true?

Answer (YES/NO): YES